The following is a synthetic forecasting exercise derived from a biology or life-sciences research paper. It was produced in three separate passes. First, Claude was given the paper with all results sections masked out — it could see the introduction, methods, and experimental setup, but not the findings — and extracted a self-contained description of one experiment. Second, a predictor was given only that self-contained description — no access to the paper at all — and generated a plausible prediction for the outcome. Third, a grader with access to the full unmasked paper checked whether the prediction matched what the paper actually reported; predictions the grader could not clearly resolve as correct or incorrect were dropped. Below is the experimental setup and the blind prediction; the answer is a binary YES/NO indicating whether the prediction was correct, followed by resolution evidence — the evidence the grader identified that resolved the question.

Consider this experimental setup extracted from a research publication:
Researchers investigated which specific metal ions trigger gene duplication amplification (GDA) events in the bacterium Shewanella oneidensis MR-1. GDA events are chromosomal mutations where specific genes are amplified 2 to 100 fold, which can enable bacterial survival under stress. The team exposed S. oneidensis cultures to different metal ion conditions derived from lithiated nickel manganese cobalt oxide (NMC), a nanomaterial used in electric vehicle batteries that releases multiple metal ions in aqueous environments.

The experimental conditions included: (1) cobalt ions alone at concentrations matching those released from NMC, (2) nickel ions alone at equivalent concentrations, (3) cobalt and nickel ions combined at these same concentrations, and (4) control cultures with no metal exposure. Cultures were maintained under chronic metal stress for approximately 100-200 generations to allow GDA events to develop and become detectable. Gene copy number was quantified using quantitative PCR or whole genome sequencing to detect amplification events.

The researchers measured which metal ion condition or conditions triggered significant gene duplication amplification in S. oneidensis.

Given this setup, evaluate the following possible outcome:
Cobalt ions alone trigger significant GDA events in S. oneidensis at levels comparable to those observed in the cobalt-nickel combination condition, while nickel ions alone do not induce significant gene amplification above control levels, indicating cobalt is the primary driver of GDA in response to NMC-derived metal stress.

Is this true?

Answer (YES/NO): NO